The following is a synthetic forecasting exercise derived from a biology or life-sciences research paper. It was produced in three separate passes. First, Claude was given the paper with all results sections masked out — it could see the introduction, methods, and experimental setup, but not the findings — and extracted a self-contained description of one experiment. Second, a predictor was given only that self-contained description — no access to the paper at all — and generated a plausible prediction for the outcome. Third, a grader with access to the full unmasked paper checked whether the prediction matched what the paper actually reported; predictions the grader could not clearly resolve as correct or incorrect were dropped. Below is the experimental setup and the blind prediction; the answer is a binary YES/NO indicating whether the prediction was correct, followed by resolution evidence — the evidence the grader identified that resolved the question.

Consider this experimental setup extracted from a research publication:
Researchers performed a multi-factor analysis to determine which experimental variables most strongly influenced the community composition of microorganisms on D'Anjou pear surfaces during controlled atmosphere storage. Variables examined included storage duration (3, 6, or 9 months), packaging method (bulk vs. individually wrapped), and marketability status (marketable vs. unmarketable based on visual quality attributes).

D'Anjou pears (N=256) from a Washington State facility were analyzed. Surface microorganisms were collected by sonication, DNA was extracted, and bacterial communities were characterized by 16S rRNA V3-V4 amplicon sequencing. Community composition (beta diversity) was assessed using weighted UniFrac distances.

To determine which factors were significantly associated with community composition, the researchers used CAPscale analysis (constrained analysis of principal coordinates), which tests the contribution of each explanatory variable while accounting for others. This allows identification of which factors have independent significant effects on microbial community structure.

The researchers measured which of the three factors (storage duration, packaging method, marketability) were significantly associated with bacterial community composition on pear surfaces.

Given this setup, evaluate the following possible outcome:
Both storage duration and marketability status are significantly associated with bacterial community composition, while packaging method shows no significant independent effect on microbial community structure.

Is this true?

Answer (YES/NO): NO